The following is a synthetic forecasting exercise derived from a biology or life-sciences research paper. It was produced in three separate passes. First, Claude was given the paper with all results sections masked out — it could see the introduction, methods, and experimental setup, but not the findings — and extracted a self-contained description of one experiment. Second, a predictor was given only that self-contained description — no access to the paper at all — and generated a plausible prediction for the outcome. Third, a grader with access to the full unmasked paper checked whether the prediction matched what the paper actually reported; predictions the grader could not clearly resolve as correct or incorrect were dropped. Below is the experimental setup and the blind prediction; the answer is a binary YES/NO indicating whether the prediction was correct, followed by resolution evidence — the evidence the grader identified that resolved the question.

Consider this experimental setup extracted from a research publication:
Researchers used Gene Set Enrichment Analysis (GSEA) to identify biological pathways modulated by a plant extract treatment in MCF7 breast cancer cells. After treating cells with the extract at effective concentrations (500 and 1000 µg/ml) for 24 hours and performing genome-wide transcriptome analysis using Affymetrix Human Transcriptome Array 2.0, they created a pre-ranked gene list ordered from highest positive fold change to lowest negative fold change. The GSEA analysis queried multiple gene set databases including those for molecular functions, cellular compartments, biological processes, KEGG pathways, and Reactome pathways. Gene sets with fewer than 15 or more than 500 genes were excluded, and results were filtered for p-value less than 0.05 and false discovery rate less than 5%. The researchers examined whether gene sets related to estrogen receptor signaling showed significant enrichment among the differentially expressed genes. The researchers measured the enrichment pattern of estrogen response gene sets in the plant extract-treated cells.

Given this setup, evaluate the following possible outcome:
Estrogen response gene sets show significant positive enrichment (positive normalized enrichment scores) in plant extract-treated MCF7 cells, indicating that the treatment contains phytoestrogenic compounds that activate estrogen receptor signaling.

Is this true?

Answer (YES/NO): NO